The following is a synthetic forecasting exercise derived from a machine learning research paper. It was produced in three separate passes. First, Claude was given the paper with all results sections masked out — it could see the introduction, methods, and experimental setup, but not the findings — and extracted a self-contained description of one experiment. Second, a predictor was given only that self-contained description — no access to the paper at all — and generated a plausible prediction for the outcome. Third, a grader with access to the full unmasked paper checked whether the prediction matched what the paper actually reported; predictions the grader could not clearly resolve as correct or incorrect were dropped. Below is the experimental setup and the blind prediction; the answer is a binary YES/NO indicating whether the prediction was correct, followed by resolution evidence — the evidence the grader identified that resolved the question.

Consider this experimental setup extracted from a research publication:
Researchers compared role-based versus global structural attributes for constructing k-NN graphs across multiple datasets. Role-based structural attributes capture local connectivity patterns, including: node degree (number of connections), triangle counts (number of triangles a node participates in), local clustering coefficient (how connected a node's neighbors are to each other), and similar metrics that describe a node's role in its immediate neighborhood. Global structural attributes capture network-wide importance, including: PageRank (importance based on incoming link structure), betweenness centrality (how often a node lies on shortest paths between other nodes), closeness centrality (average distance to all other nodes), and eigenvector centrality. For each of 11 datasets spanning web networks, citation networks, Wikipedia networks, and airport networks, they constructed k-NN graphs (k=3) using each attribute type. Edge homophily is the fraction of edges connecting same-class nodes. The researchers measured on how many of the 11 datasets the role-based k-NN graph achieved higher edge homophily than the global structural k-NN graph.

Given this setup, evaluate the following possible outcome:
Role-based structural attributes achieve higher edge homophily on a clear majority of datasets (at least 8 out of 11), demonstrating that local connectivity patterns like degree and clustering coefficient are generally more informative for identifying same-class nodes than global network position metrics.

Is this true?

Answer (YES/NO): NO